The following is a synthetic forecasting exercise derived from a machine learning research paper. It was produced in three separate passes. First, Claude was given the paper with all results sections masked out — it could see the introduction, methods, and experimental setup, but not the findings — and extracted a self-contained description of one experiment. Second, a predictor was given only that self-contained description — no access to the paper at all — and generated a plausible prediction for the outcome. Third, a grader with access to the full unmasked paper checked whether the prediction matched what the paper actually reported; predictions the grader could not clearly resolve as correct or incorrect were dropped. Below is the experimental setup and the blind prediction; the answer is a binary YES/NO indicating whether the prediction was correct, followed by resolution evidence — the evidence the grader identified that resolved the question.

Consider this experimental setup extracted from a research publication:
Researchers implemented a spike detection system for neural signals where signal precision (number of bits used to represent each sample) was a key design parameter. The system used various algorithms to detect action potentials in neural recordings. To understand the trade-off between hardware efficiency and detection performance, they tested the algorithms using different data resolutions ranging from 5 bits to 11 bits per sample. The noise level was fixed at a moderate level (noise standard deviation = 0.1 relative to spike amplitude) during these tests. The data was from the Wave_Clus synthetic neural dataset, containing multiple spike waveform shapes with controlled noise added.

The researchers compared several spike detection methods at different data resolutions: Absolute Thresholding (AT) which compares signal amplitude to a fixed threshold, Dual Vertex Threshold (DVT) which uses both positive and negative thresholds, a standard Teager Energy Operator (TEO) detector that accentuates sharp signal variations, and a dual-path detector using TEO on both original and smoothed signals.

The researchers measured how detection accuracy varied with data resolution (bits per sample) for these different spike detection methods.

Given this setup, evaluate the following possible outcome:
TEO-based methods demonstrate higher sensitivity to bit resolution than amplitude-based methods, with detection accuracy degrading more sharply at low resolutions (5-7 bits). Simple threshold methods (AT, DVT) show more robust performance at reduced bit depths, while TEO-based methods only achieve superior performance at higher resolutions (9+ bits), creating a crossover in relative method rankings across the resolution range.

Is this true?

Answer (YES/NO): NO